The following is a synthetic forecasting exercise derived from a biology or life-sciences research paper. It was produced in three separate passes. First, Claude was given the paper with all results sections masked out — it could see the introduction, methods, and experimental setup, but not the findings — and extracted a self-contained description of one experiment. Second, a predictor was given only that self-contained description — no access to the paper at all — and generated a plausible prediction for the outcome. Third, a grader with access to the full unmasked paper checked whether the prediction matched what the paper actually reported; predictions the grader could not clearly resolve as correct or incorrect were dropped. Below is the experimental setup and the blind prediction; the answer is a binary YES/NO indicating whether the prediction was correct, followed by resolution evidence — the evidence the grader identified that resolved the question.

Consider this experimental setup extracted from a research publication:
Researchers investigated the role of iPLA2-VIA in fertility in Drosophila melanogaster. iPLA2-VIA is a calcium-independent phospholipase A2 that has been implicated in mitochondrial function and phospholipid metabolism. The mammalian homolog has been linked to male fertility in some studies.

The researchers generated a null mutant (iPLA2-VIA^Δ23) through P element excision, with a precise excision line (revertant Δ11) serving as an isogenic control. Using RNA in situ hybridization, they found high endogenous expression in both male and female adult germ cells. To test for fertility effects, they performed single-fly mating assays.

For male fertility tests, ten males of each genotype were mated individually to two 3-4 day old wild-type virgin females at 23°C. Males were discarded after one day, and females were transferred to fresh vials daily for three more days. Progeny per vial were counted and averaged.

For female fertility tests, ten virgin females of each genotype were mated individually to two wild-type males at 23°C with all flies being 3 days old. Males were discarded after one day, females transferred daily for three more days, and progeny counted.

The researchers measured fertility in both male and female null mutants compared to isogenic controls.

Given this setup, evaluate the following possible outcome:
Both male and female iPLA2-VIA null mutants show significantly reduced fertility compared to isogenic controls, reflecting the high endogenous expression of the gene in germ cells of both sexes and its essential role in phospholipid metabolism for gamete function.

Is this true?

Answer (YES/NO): NO